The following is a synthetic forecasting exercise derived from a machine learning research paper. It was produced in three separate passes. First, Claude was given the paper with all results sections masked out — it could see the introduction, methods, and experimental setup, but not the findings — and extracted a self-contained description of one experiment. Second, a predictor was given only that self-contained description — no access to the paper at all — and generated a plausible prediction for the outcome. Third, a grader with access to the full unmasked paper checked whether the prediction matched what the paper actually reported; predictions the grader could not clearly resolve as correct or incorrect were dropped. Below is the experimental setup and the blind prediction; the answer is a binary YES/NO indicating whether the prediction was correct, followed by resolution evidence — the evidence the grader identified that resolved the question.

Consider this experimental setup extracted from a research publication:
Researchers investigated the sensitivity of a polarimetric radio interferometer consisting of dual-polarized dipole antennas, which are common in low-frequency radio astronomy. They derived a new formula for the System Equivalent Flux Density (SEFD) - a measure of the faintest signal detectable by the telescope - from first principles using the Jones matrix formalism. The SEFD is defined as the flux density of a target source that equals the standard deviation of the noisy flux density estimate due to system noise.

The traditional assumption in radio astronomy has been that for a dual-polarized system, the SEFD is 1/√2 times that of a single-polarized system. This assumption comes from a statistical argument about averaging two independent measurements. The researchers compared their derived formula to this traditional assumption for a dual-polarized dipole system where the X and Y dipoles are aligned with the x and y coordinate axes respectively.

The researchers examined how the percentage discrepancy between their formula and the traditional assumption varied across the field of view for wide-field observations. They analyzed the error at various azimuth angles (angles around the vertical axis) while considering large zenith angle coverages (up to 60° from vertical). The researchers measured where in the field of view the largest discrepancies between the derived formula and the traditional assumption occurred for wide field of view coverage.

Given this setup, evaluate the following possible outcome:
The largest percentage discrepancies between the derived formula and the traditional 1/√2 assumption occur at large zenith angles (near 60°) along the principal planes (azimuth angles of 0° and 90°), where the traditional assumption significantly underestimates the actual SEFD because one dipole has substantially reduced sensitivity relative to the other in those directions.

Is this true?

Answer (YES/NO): NO